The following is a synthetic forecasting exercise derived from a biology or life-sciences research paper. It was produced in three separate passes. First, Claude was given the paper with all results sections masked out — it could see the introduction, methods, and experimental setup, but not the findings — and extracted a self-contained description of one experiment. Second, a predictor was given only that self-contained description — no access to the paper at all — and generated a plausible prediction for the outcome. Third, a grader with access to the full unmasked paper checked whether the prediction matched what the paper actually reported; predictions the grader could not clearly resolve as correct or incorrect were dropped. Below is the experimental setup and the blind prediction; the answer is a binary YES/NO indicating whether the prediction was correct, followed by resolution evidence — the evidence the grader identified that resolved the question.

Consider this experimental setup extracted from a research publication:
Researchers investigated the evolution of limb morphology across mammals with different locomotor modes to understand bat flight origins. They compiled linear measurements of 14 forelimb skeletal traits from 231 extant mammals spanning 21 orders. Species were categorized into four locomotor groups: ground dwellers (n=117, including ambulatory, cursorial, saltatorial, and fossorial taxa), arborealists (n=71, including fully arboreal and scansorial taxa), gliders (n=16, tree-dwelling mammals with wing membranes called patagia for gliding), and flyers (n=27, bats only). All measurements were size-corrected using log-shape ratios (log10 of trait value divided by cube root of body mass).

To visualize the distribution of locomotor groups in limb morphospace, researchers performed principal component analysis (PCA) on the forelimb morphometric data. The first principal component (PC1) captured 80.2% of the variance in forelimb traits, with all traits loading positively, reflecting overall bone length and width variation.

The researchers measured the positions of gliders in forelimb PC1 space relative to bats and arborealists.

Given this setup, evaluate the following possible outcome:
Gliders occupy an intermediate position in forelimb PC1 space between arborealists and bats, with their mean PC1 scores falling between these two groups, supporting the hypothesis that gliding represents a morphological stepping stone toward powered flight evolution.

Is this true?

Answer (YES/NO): YES